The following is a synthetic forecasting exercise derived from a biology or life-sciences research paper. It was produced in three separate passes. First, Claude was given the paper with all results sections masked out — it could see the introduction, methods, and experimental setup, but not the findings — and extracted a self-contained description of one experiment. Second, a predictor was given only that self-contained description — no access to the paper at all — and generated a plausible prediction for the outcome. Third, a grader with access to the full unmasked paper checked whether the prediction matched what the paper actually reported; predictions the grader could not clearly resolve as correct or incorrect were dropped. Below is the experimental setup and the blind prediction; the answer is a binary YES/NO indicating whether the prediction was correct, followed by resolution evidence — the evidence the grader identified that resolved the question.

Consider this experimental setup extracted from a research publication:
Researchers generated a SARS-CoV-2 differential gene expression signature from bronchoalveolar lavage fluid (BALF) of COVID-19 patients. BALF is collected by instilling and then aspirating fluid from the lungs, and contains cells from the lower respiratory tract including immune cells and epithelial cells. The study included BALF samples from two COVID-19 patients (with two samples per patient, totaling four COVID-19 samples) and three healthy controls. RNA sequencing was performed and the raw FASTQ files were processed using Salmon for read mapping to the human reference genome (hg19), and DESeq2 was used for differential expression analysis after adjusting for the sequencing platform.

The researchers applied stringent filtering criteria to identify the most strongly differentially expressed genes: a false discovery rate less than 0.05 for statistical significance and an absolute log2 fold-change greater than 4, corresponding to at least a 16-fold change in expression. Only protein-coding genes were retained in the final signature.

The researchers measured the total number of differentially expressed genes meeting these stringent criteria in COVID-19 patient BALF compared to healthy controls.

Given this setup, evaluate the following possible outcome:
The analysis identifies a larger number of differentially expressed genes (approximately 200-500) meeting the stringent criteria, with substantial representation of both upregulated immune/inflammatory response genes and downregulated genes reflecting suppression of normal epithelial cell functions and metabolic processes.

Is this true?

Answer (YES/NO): NO